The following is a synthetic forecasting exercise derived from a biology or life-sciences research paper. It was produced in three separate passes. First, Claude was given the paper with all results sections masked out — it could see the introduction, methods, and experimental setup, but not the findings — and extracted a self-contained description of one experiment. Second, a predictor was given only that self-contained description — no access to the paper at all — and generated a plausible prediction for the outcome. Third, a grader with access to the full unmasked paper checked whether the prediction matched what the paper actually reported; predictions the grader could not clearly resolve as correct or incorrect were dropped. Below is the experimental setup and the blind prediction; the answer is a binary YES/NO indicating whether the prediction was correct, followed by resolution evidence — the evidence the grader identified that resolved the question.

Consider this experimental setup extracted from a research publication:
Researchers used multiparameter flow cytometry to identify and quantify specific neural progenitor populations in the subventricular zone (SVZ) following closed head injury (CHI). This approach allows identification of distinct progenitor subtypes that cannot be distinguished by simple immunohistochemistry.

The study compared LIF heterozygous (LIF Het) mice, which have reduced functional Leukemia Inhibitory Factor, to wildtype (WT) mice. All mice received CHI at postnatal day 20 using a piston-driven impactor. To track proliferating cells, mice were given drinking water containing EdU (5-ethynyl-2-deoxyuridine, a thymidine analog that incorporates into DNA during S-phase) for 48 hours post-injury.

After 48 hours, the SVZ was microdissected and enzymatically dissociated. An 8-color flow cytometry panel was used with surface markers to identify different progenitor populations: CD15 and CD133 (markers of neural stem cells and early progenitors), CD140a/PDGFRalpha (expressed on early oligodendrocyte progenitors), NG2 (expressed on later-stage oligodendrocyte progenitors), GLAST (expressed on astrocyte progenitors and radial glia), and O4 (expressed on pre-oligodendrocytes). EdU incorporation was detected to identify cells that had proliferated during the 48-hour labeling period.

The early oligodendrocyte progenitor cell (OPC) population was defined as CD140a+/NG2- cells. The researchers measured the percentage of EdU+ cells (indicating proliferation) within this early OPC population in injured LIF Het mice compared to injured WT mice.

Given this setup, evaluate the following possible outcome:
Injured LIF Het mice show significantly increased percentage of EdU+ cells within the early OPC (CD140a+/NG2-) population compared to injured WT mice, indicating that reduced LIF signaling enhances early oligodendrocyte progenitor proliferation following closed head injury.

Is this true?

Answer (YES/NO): YES